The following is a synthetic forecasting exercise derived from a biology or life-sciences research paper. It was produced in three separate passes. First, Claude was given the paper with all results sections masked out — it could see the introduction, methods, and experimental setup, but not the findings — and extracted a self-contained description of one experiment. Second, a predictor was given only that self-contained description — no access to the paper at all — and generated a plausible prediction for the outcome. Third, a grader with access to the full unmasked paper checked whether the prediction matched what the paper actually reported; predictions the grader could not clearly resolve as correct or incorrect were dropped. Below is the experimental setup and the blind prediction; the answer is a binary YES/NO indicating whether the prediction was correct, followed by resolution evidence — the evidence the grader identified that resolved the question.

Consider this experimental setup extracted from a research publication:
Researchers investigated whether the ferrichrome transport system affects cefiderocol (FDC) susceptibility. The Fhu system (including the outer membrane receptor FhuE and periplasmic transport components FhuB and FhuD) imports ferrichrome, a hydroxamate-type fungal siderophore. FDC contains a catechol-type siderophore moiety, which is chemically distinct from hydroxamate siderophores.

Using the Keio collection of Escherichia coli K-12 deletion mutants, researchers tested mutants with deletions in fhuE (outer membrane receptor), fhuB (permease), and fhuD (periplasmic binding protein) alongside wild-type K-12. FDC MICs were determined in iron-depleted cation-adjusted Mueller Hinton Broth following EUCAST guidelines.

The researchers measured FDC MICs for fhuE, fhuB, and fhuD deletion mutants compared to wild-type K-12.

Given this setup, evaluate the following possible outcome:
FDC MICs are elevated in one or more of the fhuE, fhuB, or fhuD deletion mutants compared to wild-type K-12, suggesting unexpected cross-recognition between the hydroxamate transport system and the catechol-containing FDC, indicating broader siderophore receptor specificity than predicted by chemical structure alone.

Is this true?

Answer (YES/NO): NO